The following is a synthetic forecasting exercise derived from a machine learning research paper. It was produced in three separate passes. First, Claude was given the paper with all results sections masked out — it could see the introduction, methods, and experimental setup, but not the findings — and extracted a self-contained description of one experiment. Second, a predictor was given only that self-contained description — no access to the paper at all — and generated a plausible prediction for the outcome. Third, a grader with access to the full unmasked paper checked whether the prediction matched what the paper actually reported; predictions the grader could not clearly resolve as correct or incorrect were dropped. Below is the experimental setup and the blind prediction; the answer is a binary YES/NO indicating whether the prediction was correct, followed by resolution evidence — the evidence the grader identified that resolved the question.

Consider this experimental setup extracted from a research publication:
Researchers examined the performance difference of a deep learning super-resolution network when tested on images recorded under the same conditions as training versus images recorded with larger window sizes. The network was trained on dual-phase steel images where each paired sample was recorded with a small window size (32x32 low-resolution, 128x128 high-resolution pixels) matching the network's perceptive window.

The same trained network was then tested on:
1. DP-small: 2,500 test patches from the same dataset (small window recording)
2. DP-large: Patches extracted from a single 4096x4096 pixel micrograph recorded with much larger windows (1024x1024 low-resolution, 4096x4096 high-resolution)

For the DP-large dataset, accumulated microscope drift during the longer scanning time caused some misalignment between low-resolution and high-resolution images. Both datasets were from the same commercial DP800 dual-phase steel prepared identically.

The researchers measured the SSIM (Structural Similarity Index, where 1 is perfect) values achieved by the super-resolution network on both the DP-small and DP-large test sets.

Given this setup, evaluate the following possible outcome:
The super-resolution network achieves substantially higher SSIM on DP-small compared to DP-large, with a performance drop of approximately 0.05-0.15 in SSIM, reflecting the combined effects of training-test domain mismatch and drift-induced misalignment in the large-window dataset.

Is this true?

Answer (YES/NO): YES